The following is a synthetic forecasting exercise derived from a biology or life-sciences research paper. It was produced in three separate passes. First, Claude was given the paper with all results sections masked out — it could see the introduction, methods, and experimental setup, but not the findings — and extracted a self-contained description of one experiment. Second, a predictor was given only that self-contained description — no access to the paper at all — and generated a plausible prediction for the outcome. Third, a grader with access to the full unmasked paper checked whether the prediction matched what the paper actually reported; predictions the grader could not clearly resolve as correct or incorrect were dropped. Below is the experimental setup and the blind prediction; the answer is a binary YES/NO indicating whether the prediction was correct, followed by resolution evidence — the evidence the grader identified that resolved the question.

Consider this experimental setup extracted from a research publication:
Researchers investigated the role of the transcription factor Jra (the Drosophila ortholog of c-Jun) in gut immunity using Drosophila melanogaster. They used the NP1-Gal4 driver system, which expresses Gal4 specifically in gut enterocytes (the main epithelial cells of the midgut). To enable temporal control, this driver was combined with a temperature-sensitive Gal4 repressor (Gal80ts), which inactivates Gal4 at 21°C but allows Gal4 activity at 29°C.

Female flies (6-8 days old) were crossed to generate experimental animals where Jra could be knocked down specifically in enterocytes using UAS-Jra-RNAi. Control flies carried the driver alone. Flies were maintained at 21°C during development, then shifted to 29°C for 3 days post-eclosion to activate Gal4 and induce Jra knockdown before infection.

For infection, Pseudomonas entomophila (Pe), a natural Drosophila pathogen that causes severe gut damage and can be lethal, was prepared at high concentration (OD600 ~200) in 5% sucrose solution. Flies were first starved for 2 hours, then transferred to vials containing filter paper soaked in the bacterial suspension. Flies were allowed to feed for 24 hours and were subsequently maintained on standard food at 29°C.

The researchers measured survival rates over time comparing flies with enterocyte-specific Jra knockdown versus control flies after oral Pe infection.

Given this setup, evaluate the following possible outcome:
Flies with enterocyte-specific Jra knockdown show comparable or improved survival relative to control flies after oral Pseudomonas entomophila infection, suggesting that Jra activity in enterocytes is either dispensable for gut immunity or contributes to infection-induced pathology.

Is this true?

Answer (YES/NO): YES